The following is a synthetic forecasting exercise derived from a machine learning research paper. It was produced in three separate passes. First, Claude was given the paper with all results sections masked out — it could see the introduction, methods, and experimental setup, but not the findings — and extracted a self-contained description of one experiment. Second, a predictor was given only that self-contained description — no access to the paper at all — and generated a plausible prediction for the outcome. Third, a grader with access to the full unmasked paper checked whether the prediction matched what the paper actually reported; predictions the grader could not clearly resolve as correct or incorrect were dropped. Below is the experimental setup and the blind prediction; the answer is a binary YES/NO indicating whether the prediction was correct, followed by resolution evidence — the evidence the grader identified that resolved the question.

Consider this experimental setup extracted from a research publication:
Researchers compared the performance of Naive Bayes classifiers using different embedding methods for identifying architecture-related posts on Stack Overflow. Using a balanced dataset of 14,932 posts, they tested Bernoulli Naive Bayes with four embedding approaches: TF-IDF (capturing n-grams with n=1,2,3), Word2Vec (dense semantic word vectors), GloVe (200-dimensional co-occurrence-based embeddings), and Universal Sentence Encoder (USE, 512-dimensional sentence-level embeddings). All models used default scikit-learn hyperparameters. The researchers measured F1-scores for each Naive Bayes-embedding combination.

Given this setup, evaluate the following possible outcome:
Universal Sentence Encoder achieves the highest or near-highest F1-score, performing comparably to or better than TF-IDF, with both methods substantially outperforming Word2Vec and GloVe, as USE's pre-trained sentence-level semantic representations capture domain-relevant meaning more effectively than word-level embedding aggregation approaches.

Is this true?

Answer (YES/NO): NO